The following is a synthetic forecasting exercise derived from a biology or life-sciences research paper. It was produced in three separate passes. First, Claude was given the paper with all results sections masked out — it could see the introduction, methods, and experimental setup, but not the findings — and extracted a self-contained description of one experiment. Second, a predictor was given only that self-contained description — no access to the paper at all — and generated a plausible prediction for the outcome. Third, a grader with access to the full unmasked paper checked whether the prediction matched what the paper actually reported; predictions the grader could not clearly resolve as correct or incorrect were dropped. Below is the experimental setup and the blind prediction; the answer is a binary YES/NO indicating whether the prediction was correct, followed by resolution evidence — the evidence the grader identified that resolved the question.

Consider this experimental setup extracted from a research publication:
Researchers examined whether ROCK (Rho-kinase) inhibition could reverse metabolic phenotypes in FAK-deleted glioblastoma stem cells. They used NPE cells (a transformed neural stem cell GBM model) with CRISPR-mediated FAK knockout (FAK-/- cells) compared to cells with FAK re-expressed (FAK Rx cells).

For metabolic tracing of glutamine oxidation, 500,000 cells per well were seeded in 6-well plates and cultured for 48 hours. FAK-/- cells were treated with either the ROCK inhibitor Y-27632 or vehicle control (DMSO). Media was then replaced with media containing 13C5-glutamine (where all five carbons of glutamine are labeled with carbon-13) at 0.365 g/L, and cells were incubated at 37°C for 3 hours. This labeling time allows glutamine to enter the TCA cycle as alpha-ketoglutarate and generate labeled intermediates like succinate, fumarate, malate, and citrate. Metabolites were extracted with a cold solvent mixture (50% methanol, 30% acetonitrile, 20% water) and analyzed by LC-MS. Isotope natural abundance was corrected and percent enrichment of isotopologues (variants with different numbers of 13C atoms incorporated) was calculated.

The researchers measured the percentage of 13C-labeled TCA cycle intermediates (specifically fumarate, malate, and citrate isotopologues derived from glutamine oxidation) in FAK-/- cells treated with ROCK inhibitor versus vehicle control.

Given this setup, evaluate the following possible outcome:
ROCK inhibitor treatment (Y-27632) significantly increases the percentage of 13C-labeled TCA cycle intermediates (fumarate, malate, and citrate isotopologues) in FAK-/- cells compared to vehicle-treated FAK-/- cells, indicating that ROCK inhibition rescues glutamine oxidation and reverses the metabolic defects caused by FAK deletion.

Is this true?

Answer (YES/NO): YES